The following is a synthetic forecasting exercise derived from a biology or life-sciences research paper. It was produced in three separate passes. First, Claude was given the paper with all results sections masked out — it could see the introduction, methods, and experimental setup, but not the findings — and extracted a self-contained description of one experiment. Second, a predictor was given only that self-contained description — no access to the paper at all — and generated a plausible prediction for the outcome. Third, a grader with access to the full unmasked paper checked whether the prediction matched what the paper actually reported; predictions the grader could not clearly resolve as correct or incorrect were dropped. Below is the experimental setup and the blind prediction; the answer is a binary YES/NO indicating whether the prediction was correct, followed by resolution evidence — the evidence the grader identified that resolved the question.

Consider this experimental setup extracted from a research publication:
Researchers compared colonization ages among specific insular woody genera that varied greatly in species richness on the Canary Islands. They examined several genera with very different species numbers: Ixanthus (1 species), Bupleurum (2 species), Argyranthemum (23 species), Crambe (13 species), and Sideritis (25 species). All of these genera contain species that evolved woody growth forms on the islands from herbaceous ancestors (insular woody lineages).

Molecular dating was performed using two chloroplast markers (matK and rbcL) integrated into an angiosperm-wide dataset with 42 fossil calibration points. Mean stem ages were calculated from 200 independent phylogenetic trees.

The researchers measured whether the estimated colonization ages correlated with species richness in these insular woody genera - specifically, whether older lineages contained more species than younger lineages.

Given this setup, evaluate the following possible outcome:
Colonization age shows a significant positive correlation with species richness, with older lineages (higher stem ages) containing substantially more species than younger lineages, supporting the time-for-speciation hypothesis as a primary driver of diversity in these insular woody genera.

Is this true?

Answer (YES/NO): NO